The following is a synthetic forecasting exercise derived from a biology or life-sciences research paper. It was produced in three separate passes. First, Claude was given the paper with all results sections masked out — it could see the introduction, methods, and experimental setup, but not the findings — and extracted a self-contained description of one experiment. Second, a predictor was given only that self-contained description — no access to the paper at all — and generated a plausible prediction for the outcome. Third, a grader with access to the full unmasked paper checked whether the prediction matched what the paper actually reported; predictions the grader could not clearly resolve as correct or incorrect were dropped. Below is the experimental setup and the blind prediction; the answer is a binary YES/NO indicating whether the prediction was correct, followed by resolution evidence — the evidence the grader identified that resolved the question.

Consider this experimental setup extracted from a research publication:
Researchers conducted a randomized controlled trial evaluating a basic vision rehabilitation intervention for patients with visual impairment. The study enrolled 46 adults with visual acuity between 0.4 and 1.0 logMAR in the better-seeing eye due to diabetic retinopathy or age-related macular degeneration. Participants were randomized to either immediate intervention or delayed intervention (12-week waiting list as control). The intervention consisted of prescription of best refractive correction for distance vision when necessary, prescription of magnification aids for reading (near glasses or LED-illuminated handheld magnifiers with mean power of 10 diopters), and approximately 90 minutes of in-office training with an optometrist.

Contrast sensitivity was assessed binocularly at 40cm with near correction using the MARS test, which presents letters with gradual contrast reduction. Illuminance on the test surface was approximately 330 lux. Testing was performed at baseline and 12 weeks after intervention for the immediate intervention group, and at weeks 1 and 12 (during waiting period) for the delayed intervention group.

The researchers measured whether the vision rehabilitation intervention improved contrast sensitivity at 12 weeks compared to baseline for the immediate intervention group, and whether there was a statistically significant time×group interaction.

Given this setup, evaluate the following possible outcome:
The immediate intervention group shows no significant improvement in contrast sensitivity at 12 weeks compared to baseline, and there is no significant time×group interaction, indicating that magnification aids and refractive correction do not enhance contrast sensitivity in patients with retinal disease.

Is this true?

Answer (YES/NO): YES